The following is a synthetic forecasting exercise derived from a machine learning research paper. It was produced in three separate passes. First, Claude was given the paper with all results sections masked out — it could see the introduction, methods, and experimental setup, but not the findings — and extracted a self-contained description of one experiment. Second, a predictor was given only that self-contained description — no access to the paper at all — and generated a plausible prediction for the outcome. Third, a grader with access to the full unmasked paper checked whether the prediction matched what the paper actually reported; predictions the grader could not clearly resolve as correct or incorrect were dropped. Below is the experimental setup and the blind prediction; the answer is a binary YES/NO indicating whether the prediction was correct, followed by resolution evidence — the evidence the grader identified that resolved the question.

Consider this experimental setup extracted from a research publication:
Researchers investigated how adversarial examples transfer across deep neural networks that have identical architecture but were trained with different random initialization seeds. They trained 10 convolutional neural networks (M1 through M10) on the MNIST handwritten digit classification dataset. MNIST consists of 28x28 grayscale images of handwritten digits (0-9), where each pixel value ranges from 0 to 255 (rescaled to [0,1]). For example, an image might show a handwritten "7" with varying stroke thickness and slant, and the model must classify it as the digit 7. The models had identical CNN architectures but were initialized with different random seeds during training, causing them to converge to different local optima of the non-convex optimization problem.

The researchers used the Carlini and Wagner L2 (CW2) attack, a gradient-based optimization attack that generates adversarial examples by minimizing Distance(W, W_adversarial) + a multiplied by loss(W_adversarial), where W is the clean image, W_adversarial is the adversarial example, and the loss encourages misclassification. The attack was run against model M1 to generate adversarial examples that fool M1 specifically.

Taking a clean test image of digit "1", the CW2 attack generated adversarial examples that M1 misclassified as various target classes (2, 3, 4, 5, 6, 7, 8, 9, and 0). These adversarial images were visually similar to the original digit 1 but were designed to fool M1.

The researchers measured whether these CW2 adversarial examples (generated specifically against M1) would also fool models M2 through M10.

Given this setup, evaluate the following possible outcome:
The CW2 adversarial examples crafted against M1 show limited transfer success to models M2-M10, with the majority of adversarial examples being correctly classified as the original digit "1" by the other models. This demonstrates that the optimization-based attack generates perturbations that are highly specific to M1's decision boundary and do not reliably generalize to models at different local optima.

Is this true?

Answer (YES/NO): YES